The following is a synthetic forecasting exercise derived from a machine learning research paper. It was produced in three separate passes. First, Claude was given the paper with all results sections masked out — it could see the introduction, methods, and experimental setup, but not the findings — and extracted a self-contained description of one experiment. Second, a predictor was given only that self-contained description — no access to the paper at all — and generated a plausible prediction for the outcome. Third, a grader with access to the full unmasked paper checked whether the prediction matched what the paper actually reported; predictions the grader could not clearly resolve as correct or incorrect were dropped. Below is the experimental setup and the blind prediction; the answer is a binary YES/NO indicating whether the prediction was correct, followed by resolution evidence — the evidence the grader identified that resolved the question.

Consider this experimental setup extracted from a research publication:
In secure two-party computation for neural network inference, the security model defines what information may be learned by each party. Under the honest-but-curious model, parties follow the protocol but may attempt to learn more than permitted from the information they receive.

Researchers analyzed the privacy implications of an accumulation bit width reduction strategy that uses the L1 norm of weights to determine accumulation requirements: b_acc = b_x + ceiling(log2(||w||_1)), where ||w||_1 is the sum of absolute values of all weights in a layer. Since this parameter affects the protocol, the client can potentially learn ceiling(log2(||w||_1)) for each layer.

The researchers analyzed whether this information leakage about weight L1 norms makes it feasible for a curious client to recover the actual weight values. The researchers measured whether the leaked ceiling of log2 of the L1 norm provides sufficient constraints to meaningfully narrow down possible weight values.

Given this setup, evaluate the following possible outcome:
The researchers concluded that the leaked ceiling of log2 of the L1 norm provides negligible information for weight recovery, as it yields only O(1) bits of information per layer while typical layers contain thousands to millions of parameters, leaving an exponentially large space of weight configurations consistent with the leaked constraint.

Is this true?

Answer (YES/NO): NO